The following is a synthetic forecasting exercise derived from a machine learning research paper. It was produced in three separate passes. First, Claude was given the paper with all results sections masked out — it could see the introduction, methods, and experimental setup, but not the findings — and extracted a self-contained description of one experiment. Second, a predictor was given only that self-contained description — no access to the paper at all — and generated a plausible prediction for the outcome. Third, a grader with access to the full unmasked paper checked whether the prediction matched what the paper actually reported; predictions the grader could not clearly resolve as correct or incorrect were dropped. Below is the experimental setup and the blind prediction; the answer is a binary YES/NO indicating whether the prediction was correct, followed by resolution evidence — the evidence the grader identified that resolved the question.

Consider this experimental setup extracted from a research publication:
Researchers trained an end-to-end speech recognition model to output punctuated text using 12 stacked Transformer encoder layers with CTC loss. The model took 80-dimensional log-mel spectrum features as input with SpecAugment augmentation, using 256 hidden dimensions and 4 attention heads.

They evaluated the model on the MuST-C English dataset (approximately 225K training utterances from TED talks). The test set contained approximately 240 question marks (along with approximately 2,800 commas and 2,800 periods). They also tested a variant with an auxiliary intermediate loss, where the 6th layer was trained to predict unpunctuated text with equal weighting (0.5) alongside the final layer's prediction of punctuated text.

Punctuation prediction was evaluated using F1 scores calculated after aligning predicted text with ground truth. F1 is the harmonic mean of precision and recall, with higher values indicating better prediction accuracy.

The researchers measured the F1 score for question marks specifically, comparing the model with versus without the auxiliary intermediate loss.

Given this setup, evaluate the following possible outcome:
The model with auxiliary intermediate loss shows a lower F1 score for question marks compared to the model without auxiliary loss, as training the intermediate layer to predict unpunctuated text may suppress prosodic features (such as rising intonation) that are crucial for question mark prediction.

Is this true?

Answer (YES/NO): NO